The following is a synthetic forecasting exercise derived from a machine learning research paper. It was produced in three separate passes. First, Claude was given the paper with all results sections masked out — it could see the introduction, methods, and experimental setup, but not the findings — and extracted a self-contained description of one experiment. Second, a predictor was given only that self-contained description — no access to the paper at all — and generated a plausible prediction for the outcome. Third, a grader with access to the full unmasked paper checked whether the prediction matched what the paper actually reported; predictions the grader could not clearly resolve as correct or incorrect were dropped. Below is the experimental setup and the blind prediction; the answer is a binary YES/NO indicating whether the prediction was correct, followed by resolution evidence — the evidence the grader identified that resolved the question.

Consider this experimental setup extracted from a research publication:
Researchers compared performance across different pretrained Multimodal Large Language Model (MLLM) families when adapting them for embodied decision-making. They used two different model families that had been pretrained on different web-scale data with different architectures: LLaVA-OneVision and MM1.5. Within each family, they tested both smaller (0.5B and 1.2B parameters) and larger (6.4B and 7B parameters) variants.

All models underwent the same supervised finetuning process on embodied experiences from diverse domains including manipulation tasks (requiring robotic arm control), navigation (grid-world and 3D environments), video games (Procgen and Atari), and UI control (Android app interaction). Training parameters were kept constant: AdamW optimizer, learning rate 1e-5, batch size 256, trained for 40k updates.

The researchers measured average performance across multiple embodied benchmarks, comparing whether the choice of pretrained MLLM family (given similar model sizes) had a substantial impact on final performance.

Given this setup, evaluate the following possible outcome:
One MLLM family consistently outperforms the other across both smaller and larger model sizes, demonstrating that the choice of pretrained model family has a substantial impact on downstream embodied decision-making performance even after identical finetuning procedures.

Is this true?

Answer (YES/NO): NO